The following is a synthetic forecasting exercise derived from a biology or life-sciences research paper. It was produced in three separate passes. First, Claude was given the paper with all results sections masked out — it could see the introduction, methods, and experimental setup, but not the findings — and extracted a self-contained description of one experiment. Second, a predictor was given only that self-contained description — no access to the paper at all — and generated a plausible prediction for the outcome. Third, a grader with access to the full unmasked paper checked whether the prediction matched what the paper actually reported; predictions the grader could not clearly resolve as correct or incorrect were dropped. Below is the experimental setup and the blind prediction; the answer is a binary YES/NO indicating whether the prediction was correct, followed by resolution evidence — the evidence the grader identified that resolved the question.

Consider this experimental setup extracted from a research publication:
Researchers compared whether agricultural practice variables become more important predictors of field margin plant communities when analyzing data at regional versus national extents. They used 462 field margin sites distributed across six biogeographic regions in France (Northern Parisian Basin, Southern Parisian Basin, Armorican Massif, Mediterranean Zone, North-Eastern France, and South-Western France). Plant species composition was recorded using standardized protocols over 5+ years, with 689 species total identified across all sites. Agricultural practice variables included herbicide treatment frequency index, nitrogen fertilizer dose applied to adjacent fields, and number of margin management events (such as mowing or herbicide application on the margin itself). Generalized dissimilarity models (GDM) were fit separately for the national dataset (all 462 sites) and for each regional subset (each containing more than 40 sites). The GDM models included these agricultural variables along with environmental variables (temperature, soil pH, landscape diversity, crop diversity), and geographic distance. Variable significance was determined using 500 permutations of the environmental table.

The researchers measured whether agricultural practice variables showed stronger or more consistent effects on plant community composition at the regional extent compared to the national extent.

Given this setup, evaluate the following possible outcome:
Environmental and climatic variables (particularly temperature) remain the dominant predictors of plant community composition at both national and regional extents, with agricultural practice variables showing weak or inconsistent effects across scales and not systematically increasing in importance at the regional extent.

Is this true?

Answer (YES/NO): NO